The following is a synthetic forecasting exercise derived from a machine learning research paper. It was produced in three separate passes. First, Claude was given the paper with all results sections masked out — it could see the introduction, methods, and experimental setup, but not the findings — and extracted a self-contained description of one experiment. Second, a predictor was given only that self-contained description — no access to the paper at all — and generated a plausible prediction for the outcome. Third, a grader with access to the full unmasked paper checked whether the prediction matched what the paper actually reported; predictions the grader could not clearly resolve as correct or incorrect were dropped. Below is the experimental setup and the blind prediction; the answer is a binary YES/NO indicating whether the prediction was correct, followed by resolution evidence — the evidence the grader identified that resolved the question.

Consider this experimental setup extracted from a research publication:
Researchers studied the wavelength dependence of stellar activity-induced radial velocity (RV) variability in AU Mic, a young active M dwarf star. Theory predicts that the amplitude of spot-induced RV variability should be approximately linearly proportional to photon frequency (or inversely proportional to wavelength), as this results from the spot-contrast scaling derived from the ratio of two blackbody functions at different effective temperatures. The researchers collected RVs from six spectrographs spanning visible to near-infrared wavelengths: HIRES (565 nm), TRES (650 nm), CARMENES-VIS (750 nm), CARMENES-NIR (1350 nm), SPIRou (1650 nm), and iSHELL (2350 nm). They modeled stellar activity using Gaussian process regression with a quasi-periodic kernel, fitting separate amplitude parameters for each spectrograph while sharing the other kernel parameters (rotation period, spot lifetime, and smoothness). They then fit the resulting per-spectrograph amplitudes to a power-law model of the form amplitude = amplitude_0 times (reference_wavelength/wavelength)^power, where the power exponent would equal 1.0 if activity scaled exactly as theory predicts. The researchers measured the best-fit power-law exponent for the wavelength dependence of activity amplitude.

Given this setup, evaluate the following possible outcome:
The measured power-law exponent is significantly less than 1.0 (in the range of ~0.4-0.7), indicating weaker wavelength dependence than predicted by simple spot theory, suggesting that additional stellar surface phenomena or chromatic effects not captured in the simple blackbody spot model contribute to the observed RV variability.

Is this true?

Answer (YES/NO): NO